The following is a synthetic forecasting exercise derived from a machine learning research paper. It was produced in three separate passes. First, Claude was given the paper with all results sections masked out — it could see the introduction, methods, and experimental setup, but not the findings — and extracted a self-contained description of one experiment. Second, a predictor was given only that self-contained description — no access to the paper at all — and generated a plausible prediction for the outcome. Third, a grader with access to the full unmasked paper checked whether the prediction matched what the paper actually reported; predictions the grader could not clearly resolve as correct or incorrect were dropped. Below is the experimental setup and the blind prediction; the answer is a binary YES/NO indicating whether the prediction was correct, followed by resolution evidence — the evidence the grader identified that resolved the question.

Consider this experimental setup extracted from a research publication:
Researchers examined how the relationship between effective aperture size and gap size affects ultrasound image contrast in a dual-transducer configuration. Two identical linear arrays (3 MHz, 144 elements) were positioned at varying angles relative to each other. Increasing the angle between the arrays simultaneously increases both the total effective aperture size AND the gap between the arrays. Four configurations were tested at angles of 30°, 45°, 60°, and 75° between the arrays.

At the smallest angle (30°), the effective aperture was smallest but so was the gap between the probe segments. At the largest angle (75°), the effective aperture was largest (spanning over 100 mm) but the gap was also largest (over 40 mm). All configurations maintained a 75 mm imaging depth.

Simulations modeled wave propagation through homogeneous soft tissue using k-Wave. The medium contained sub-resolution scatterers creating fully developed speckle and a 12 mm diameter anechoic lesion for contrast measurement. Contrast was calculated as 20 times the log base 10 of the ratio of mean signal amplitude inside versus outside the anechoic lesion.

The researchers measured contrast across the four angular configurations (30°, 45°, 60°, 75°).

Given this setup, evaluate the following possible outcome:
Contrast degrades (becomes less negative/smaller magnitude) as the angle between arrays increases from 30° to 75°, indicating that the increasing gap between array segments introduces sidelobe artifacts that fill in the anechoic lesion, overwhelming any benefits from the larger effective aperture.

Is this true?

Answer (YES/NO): YES